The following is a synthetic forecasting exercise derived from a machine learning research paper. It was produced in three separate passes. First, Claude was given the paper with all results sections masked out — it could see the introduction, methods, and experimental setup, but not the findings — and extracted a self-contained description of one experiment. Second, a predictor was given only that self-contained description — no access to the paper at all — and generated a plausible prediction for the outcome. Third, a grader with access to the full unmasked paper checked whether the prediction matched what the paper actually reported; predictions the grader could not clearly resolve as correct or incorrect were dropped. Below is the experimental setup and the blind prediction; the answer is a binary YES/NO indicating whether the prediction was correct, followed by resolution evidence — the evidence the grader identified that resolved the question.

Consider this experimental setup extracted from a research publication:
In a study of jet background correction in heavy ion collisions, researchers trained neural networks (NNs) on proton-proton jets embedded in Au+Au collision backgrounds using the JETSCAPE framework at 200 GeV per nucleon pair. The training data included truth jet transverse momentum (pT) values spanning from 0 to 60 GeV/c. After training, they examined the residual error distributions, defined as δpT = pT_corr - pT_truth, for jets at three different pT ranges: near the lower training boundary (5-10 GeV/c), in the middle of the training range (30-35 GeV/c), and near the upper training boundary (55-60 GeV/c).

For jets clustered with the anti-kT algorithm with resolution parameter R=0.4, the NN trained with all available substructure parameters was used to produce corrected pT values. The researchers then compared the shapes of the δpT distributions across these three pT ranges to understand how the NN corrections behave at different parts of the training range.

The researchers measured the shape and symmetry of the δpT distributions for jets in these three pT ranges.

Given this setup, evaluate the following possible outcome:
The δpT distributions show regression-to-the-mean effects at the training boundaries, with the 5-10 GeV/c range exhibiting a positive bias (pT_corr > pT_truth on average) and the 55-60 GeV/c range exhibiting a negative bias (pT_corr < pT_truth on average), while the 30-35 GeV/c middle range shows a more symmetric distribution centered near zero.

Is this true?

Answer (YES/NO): YES